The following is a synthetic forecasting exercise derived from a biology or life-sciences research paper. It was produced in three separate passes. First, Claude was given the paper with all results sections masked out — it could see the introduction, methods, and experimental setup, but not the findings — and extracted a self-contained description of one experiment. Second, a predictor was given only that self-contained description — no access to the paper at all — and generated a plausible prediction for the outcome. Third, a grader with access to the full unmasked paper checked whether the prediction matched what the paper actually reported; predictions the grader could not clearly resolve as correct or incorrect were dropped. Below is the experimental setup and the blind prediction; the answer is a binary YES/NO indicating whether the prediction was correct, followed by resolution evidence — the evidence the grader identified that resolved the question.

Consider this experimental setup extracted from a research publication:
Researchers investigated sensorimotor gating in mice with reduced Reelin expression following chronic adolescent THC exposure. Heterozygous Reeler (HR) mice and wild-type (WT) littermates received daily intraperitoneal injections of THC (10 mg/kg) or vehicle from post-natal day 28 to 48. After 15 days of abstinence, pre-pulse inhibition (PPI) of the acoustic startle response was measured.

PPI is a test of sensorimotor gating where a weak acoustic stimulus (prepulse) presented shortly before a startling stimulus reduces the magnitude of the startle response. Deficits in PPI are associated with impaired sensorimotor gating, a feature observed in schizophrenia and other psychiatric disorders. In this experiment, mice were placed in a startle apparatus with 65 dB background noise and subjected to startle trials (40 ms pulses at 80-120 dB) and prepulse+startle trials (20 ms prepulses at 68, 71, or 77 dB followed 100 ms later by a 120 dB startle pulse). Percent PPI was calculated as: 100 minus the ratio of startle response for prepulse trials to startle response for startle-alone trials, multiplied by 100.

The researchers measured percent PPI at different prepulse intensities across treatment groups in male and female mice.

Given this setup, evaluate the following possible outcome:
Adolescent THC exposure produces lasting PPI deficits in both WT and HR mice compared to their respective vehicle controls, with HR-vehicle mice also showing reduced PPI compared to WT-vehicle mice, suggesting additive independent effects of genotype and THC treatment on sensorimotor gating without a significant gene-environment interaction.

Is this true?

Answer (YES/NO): NO